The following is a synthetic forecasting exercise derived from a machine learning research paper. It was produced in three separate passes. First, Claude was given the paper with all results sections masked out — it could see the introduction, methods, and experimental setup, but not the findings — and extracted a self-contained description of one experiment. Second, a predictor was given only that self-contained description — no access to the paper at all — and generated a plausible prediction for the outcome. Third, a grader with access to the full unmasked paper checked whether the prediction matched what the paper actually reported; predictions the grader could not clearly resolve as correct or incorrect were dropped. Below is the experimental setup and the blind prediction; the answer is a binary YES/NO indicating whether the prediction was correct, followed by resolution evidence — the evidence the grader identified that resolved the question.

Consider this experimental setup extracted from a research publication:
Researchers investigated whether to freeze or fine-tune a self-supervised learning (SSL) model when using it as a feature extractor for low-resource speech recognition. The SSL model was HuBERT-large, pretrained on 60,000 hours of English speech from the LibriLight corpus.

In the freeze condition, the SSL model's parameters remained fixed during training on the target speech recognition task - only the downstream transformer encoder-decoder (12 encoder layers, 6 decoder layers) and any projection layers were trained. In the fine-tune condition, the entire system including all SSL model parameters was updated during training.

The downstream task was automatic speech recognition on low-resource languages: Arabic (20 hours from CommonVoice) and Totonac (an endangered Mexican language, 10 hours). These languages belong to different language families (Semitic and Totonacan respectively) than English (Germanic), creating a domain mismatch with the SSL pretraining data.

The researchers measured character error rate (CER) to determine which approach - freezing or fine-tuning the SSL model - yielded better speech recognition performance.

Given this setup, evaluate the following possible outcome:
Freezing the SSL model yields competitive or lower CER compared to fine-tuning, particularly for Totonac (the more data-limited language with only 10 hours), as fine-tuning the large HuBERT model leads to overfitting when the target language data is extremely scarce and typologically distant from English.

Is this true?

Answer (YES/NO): NO